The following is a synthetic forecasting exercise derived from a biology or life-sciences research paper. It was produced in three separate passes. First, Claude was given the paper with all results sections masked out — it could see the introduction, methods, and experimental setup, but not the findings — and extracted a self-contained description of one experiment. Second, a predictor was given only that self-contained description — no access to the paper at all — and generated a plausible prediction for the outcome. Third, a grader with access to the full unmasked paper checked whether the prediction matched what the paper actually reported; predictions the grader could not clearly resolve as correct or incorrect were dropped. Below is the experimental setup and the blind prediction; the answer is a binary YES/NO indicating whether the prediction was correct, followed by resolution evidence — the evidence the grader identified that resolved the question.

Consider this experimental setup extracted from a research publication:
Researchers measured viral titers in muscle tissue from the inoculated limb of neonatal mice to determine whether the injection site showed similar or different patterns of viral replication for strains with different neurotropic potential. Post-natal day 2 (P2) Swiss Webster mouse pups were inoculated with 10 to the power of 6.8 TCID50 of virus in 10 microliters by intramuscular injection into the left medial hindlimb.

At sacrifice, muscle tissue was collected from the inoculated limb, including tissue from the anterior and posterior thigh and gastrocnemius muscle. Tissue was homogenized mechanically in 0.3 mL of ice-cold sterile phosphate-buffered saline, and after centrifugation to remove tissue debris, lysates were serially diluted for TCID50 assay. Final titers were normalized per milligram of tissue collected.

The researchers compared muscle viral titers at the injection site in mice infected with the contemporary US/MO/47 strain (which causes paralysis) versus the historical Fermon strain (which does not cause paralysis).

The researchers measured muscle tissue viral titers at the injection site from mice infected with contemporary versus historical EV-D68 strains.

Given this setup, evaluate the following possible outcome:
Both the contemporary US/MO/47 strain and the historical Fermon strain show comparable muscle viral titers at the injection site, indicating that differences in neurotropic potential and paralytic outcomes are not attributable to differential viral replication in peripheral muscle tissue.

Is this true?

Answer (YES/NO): NO